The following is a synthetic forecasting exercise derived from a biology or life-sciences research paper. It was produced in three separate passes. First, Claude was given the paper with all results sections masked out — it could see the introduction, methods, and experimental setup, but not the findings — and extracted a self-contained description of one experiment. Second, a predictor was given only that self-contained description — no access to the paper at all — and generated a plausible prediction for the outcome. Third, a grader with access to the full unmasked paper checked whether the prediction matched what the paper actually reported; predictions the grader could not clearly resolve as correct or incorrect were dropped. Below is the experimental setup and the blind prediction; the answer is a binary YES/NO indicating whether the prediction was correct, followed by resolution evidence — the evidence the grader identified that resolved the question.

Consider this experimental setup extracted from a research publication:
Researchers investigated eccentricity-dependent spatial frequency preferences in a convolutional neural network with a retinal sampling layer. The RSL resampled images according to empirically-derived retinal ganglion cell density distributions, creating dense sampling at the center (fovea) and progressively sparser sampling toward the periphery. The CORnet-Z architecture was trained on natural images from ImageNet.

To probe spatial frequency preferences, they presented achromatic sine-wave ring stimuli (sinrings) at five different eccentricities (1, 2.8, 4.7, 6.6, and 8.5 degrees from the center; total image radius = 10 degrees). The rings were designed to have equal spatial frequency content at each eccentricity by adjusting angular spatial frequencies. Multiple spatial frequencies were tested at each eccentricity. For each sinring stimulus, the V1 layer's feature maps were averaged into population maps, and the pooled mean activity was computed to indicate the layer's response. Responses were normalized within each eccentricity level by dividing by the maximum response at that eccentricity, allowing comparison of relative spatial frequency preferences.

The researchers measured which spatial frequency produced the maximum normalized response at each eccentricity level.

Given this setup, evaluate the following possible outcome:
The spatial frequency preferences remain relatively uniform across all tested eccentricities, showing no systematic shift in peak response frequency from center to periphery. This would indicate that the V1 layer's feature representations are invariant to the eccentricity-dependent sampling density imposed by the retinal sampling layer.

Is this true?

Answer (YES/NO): NO